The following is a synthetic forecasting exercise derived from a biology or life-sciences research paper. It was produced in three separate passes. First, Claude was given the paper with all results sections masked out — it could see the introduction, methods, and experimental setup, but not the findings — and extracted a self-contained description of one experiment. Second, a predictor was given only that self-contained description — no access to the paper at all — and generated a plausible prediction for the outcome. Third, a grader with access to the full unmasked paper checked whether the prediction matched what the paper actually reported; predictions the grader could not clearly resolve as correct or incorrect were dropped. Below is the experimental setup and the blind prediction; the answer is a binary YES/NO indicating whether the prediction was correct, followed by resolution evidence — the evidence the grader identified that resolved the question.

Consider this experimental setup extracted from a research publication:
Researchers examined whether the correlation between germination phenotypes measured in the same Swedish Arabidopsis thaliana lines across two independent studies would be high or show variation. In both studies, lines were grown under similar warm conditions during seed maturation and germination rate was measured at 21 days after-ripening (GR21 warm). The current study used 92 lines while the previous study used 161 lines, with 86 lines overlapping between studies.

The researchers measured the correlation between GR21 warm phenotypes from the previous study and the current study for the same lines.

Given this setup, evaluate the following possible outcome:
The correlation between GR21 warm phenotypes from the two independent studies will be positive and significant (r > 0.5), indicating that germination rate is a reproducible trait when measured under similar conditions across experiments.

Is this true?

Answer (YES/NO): YES